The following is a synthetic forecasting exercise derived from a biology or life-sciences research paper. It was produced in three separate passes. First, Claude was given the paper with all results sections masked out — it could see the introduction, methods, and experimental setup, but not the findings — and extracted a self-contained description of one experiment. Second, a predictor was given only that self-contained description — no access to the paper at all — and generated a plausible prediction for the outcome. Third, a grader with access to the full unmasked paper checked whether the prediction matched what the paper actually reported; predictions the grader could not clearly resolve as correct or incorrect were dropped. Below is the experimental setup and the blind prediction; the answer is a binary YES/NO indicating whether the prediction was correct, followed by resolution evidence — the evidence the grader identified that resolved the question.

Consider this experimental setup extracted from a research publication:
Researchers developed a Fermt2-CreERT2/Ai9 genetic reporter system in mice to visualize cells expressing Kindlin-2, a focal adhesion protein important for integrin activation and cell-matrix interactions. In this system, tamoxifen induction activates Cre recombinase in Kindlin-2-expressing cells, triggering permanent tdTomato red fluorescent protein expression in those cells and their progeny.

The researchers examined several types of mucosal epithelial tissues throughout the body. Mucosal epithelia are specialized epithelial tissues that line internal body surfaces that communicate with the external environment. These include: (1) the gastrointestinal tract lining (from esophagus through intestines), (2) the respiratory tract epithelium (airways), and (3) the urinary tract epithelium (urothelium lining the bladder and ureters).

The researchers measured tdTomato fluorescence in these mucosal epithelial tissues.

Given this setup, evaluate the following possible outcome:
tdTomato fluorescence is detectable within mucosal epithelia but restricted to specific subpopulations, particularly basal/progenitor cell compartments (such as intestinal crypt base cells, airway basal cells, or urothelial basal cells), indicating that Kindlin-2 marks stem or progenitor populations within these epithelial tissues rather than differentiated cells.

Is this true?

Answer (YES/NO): NO